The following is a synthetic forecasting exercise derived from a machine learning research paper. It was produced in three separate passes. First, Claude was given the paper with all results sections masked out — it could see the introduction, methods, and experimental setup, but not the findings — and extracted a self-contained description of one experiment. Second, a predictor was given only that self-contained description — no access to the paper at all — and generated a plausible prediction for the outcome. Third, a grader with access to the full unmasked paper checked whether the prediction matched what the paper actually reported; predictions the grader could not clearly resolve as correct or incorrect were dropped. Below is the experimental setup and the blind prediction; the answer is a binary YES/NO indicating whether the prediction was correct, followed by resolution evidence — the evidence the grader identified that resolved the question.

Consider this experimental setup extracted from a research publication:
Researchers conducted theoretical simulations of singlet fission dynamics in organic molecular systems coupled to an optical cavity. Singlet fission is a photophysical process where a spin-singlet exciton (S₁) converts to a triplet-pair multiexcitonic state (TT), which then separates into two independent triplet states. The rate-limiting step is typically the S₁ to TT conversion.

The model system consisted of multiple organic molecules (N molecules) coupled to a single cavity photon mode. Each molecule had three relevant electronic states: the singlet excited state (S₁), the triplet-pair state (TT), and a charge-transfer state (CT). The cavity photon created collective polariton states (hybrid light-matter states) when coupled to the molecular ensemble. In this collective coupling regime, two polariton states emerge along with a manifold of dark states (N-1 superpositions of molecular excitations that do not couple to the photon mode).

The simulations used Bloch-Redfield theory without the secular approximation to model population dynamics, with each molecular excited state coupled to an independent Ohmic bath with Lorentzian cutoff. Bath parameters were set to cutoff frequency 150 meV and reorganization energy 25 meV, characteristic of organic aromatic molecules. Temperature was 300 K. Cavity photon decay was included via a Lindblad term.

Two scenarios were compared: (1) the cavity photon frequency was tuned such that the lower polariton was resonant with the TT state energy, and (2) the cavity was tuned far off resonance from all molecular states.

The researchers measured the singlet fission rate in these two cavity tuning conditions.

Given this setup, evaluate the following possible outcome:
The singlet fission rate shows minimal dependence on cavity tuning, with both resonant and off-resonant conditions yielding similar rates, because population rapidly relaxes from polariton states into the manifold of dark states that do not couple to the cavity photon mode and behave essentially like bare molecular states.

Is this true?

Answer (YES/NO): NO